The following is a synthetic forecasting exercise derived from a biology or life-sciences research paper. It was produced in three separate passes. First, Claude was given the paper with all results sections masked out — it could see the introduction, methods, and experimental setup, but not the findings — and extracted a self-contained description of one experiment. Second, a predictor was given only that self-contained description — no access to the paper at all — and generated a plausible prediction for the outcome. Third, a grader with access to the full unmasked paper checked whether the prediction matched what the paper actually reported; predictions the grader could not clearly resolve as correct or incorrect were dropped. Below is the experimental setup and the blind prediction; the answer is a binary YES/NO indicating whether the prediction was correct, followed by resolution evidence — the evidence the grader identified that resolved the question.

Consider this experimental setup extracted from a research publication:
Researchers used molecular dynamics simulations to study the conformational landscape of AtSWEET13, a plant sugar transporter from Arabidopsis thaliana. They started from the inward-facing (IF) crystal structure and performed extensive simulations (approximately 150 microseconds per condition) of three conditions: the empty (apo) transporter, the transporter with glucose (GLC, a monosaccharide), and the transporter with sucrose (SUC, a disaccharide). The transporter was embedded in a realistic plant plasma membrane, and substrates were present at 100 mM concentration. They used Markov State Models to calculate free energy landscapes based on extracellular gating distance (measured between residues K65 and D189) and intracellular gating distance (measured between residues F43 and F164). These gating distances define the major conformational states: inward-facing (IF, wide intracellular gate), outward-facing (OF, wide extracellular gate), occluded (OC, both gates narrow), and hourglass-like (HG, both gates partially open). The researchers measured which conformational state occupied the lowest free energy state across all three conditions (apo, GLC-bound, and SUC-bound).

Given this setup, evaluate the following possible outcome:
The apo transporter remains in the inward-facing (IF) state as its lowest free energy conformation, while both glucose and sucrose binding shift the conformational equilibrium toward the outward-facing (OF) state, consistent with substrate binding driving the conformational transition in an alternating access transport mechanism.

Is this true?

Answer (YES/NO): NO